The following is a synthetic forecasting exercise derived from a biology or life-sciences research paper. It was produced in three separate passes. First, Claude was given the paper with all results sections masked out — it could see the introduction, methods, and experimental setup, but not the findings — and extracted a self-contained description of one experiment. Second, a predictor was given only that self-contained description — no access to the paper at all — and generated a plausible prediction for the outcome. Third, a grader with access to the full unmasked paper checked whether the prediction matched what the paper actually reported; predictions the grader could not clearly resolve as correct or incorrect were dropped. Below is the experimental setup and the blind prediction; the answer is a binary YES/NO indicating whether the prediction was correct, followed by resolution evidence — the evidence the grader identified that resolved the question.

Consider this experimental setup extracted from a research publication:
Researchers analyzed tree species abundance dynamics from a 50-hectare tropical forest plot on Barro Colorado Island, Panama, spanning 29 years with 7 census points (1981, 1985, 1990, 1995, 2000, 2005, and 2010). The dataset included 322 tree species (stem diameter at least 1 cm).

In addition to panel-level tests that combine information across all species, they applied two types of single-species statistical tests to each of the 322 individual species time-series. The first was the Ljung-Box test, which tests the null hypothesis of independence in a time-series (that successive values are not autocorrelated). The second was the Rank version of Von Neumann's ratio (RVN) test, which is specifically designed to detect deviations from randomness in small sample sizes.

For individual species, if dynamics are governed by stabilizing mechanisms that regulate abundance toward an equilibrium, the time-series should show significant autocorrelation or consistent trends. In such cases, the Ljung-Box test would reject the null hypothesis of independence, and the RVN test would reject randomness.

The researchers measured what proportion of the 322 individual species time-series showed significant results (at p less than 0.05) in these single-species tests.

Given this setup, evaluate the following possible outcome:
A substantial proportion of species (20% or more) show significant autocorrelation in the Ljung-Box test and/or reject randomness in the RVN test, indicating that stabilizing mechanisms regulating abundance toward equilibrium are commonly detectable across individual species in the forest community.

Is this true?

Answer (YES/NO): NO